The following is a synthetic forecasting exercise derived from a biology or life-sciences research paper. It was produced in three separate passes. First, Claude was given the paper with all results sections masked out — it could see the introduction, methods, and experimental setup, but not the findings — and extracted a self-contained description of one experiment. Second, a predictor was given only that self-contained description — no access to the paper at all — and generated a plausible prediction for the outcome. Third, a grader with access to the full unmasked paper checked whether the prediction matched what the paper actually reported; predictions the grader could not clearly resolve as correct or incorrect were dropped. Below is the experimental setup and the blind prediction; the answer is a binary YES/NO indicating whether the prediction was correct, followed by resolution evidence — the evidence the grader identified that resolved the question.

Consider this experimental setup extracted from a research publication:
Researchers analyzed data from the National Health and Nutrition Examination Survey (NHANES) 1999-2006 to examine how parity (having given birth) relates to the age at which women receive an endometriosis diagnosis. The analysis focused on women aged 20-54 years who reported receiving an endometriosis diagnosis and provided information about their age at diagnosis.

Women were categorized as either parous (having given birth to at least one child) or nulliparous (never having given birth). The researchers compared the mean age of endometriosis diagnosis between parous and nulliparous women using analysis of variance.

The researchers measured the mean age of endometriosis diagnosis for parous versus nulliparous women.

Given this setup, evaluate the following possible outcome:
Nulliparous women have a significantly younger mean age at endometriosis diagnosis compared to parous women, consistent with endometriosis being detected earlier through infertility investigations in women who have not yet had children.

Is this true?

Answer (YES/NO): YES